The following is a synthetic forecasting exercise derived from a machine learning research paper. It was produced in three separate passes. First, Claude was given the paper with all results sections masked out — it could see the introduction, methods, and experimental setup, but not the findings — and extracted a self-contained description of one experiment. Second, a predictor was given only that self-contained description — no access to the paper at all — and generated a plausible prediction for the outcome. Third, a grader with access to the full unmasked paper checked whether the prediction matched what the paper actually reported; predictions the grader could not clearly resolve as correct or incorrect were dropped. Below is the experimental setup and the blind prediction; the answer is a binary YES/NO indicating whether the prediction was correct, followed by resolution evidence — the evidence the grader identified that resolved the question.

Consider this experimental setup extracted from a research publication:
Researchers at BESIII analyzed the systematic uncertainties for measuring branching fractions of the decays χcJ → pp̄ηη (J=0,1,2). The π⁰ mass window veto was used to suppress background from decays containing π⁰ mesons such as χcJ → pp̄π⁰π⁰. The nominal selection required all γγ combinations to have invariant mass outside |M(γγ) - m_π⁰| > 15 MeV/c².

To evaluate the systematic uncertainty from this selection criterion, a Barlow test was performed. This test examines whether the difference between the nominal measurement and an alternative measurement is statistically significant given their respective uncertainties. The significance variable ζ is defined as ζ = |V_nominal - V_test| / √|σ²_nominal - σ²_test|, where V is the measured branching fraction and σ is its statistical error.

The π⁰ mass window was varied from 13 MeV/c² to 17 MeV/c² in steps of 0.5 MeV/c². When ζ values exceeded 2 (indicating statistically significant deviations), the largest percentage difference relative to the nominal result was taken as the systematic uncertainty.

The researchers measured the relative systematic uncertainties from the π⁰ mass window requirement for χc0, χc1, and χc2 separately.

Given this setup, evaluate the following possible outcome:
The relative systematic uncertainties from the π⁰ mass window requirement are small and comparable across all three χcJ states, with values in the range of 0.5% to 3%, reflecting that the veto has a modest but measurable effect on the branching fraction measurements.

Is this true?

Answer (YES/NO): NO